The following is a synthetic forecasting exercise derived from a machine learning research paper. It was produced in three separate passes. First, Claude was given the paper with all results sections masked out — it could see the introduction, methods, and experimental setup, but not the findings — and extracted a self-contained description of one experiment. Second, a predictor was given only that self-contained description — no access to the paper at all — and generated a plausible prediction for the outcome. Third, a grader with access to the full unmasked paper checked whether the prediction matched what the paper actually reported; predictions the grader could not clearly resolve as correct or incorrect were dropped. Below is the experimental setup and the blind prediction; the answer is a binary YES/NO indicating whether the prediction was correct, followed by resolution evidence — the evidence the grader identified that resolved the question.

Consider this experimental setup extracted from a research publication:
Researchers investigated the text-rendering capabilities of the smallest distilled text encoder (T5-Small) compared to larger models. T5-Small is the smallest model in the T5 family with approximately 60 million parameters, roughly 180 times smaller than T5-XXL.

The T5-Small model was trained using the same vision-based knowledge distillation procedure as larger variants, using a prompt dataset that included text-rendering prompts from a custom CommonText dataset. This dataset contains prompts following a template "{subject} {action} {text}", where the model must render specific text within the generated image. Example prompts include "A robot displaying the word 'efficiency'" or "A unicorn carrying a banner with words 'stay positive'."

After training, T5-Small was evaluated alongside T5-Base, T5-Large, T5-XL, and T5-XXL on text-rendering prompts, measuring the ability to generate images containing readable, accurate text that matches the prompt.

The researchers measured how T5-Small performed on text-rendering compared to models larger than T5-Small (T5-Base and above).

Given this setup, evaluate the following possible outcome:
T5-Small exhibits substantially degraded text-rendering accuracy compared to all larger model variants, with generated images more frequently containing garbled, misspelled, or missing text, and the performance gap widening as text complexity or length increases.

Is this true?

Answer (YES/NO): NO